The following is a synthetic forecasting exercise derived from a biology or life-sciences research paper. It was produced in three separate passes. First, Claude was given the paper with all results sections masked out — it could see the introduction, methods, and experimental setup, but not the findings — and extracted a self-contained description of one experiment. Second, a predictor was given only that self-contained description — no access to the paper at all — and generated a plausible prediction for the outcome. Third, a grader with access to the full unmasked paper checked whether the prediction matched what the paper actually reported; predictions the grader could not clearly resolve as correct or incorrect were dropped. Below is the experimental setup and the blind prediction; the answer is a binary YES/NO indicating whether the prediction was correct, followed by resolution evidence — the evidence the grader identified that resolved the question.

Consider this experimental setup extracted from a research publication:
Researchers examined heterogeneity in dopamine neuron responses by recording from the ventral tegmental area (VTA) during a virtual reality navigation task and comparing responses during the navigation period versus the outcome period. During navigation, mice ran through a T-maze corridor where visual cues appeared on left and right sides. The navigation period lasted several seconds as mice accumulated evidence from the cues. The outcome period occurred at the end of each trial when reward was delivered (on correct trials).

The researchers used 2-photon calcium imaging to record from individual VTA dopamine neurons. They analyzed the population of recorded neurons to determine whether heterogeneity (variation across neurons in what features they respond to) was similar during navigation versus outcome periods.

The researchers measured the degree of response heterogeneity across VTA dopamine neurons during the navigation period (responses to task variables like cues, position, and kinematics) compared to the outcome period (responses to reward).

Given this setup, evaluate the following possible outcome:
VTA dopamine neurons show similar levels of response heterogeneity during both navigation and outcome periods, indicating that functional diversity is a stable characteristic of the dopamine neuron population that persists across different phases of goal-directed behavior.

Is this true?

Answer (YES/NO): NO